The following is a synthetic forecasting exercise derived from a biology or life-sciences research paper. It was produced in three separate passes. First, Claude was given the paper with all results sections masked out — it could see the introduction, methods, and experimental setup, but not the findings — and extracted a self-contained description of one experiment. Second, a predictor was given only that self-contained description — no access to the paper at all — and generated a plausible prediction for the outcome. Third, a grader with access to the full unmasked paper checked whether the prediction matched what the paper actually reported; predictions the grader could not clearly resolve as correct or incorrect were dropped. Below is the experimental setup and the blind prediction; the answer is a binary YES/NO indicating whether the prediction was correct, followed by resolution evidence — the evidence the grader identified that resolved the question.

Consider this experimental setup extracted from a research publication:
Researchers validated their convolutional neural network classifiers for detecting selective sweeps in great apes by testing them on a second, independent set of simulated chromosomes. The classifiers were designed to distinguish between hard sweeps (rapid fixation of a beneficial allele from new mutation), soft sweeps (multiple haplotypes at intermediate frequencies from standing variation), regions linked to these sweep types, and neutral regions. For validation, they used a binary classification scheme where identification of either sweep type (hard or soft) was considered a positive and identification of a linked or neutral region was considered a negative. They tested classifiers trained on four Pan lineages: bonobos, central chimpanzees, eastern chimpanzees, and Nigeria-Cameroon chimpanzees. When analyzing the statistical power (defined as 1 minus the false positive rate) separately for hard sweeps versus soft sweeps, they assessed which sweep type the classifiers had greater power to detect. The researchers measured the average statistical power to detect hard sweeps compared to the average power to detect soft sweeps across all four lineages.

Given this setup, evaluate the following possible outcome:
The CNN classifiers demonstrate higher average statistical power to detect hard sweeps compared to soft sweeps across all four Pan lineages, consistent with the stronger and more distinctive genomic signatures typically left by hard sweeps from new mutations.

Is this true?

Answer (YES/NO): YES